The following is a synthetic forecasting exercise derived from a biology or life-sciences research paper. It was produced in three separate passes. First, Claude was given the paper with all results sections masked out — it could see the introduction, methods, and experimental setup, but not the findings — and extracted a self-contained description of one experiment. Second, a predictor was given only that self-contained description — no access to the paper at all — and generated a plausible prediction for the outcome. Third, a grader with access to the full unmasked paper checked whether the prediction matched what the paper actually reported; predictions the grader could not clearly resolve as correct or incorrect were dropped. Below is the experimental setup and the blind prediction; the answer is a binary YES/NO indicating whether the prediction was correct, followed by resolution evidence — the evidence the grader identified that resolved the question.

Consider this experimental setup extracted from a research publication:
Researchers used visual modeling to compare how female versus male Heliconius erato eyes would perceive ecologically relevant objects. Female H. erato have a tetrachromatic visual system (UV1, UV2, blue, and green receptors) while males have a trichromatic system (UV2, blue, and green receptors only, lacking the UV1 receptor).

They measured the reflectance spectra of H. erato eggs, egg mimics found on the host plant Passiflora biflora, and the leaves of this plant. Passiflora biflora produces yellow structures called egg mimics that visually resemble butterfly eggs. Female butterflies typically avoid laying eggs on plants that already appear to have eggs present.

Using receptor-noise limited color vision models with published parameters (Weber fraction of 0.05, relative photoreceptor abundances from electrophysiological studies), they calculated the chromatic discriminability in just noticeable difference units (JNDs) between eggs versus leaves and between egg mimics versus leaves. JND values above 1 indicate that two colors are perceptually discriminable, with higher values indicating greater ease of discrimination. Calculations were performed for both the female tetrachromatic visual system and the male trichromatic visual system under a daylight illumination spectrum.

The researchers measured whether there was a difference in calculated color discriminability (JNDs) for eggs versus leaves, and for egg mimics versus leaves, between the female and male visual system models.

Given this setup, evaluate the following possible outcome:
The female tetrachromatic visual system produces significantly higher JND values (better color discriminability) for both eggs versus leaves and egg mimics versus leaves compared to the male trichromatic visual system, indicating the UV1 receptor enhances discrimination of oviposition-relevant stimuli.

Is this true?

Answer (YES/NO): NO